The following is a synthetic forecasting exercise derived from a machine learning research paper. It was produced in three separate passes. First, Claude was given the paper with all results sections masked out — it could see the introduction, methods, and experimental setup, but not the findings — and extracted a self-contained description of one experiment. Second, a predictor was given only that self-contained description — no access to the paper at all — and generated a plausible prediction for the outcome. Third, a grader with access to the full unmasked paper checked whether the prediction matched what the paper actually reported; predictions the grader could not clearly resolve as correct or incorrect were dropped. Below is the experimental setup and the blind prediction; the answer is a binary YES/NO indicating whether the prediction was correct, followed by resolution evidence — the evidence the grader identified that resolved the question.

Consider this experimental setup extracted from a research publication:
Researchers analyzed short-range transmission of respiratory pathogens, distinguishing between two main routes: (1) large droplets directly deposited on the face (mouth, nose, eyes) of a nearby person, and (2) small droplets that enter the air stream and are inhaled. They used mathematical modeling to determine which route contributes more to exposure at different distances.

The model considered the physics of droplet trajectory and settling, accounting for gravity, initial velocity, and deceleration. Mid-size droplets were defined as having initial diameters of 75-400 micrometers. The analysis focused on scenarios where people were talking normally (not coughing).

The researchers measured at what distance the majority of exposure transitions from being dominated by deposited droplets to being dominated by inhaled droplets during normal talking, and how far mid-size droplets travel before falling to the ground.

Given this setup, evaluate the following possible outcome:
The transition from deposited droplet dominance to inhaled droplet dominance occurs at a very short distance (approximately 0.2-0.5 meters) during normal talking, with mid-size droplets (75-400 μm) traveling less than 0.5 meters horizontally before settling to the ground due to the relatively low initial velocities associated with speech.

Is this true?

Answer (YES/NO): NO